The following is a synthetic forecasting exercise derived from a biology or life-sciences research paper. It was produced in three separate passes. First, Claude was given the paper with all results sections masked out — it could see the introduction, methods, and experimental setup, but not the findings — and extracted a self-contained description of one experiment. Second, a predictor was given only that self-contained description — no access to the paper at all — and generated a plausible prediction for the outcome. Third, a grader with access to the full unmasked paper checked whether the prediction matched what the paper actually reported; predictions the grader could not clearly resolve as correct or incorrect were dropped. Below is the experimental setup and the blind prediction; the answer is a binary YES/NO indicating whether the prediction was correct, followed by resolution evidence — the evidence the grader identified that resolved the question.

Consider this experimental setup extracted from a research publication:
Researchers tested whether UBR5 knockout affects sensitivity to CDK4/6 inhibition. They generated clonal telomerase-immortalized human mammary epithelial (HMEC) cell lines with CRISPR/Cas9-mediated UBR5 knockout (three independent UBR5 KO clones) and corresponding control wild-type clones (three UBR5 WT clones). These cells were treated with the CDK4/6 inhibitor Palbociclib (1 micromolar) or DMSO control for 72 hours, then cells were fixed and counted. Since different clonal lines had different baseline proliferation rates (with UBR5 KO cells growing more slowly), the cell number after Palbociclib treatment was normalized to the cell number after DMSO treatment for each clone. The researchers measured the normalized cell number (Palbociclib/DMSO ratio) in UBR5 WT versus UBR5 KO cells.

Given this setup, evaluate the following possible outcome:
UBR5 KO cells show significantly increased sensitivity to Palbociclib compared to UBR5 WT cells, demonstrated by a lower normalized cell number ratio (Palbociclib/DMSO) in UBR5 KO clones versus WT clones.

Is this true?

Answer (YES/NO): YES